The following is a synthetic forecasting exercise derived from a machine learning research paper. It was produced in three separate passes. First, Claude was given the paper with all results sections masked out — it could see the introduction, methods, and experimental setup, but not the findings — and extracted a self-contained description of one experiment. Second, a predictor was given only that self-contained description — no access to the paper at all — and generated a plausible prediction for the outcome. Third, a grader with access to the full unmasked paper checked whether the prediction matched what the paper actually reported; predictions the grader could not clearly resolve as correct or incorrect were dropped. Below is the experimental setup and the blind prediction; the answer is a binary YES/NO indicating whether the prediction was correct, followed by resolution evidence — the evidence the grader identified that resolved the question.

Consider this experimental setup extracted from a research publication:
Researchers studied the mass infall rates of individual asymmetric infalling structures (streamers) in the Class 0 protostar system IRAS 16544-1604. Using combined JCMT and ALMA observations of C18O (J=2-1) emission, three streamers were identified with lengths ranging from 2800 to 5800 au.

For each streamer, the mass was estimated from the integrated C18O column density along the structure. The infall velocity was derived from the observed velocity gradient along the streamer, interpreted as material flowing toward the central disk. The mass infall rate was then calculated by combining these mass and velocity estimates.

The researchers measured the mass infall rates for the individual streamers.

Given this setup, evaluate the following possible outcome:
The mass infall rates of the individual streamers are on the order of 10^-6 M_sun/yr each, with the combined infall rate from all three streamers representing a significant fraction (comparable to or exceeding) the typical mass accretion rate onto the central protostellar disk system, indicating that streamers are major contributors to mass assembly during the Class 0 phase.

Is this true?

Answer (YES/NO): NO